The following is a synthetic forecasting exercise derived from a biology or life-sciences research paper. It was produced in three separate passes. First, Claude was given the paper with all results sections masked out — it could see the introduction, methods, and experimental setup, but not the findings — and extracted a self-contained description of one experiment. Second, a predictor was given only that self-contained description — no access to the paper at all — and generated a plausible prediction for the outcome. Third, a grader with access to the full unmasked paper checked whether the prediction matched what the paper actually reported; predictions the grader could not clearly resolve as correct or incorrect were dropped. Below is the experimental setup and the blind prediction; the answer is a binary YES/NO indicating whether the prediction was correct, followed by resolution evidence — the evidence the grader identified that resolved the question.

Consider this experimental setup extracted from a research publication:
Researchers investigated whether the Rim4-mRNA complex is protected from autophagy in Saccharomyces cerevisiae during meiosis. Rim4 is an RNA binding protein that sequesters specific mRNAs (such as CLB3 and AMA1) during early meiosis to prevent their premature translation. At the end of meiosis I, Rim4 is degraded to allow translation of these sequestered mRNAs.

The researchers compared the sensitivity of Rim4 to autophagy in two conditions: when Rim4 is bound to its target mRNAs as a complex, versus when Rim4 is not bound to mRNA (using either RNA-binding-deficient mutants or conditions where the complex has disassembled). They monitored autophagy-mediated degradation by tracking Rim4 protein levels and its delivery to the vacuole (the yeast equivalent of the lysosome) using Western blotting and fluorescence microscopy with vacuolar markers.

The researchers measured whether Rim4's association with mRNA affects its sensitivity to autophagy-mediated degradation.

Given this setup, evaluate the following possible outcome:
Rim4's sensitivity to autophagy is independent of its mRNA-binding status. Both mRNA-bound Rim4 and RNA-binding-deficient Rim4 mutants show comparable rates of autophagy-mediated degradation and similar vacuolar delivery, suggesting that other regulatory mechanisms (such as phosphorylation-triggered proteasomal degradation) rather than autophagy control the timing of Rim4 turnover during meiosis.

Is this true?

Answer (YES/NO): NO